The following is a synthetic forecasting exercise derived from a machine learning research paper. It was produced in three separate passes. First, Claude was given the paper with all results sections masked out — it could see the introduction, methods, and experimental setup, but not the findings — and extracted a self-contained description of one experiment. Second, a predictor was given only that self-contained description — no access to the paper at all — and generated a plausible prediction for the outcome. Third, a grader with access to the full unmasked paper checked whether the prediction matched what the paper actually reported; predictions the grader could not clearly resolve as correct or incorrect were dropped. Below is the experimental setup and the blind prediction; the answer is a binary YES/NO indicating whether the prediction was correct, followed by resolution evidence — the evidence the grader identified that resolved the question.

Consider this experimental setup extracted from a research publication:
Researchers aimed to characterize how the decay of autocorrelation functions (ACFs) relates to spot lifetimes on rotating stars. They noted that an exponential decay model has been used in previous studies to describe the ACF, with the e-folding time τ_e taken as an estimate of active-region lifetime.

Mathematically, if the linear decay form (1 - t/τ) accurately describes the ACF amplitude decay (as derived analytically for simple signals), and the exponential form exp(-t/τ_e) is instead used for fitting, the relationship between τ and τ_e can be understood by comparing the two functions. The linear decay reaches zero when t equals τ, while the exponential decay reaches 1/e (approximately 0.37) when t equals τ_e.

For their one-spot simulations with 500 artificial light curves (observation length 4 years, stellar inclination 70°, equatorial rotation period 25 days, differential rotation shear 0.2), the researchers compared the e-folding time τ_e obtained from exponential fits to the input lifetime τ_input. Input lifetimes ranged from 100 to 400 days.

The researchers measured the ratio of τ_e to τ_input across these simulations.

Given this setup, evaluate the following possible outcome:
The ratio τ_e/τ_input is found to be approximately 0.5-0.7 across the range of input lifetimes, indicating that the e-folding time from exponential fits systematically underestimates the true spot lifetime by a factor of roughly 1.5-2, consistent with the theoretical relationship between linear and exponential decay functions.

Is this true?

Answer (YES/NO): YES